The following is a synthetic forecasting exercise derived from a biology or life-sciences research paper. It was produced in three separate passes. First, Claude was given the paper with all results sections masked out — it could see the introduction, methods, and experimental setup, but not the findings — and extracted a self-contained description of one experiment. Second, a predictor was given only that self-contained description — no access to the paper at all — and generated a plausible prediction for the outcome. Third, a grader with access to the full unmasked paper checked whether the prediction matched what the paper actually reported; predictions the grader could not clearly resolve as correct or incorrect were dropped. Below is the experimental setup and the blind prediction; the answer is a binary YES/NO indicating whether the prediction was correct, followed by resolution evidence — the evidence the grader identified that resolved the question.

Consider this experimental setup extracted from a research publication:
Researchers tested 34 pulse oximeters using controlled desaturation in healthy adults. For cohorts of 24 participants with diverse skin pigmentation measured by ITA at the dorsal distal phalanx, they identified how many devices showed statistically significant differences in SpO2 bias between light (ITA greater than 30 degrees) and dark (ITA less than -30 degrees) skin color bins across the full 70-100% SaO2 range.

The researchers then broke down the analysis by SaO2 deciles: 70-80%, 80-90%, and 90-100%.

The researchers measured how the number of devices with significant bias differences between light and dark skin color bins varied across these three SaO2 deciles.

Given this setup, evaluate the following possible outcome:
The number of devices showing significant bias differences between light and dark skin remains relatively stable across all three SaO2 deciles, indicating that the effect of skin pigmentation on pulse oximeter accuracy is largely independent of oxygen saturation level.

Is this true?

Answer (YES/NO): NO